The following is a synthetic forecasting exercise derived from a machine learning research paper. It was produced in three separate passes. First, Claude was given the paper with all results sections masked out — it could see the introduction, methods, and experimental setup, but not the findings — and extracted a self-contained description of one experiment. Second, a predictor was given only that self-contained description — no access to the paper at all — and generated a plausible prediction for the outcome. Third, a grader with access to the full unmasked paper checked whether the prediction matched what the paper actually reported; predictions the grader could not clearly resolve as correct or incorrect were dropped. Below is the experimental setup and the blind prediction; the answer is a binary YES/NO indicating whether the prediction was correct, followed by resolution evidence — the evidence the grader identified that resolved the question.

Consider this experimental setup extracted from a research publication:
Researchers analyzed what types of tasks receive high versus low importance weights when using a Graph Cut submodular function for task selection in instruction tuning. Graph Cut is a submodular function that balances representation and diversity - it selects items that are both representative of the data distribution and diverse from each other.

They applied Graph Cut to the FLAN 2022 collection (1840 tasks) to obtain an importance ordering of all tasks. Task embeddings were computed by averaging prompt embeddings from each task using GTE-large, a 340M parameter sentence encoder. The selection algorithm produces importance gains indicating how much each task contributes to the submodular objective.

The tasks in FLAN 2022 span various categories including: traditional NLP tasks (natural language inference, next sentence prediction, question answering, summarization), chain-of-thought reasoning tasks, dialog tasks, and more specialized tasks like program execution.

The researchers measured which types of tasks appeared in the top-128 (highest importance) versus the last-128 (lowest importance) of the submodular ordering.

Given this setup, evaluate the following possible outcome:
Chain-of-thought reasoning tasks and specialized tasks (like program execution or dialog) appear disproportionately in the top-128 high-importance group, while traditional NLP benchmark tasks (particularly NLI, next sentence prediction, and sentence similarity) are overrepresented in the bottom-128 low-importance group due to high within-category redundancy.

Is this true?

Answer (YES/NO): NO